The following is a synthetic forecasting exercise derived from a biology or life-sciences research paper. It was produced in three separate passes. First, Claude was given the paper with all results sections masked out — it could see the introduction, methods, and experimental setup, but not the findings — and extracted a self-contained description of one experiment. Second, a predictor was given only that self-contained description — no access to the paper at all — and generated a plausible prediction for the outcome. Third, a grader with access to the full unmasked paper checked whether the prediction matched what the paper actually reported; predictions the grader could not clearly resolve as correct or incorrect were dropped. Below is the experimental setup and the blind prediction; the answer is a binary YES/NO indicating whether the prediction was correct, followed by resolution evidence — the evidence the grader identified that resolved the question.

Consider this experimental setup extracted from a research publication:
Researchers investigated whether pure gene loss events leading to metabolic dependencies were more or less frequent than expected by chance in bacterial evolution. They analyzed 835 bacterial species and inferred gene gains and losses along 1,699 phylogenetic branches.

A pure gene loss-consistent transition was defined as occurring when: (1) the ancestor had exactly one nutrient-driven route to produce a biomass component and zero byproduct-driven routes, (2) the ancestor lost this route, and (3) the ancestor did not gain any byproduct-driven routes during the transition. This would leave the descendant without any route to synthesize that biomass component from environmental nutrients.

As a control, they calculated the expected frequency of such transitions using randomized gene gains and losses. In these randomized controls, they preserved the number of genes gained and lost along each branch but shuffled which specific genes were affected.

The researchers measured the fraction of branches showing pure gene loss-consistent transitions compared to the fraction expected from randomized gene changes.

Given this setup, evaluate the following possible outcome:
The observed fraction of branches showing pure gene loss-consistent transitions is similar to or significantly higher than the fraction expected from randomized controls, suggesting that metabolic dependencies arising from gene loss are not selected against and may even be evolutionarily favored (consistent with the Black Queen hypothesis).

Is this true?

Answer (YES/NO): YES